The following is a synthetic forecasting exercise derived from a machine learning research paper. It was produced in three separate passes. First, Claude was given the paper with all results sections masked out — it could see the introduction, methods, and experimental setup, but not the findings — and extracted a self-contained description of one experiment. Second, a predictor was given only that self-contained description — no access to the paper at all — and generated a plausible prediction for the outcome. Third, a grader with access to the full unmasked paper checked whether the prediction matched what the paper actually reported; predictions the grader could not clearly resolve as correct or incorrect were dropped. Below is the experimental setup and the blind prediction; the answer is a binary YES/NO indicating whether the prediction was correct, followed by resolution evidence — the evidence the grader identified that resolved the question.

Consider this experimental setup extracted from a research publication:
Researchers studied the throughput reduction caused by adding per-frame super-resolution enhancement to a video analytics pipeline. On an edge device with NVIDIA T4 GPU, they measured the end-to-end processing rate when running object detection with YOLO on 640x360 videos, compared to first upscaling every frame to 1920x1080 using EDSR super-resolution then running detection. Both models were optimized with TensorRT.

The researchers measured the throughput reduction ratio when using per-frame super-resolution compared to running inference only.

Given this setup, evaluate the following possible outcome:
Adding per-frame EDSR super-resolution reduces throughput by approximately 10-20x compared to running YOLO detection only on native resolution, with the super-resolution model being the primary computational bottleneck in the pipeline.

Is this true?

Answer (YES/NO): NO